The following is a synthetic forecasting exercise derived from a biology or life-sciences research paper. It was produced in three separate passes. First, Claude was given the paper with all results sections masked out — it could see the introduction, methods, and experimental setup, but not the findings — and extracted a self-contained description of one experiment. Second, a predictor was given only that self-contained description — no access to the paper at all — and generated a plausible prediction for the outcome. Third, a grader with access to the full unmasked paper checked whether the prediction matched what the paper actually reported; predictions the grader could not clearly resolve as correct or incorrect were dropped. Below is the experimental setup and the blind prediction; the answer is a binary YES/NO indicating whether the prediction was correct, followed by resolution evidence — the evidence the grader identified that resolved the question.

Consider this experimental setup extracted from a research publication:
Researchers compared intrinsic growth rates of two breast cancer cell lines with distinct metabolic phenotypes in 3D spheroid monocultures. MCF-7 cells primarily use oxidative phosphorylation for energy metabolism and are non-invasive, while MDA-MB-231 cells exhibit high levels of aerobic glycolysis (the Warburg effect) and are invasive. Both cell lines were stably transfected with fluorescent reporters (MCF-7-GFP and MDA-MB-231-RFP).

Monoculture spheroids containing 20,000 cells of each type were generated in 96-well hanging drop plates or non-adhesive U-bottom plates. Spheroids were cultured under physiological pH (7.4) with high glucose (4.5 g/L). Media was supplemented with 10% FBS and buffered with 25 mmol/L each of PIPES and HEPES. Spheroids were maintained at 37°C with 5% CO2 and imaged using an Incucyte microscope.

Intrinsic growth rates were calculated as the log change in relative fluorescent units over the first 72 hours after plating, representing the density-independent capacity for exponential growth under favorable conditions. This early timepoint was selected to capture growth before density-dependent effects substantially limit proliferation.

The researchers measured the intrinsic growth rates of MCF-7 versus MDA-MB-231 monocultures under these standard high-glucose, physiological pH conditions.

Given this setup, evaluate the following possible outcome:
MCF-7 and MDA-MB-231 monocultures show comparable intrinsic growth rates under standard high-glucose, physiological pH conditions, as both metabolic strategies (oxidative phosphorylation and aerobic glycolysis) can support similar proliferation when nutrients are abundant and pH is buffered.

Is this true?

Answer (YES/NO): NO